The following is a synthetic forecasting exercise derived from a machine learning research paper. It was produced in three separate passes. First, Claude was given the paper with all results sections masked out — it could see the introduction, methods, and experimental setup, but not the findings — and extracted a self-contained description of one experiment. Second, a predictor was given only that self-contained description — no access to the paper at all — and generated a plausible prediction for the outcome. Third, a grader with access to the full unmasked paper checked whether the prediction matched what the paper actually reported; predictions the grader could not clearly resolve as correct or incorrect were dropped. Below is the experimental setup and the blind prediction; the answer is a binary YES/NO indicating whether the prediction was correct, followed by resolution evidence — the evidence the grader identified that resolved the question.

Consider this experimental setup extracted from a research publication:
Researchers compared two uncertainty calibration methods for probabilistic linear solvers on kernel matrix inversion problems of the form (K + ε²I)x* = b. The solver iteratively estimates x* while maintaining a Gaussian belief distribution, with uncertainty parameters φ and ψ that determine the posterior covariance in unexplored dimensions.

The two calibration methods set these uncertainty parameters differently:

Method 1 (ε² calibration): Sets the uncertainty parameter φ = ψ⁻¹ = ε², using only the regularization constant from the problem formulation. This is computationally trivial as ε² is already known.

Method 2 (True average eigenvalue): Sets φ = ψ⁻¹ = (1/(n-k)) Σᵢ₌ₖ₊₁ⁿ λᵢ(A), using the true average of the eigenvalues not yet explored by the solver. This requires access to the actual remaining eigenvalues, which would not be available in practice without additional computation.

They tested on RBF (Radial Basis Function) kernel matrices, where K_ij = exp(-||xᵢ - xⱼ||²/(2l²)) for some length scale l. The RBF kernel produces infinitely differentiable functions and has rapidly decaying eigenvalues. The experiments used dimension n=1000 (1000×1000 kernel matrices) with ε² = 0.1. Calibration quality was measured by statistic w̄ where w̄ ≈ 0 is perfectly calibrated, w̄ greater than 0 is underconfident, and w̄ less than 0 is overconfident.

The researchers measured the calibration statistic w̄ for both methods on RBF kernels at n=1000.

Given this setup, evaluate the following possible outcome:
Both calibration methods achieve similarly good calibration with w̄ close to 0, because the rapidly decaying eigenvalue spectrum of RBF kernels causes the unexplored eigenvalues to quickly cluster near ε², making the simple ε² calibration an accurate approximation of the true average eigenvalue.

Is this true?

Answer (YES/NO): YES